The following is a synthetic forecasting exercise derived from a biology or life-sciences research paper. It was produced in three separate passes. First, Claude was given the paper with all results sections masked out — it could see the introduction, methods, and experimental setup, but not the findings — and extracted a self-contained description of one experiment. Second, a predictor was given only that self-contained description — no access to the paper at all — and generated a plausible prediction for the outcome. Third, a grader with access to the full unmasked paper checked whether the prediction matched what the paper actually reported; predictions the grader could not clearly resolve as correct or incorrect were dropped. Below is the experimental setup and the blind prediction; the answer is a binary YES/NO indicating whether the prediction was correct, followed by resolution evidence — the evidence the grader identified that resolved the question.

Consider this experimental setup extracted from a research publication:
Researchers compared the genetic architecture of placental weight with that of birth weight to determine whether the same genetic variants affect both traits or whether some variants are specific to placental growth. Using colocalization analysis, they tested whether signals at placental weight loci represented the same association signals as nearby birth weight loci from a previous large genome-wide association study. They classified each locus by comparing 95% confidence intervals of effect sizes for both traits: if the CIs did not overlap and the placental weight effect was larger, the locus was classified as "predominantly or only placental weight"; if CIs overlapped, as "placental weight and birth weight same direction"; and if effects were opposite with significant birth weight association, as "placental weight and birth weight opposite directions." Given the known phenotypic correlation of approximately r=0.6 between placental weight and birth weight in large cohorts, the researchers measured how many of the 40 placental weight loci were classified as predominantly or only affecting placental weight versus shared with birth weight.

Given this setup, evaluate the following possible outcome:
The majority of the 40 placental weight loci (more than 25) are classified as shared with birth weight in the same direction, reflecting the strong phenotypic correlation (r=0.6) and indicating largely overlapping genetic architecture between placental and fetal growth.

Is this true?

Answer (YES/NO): YES